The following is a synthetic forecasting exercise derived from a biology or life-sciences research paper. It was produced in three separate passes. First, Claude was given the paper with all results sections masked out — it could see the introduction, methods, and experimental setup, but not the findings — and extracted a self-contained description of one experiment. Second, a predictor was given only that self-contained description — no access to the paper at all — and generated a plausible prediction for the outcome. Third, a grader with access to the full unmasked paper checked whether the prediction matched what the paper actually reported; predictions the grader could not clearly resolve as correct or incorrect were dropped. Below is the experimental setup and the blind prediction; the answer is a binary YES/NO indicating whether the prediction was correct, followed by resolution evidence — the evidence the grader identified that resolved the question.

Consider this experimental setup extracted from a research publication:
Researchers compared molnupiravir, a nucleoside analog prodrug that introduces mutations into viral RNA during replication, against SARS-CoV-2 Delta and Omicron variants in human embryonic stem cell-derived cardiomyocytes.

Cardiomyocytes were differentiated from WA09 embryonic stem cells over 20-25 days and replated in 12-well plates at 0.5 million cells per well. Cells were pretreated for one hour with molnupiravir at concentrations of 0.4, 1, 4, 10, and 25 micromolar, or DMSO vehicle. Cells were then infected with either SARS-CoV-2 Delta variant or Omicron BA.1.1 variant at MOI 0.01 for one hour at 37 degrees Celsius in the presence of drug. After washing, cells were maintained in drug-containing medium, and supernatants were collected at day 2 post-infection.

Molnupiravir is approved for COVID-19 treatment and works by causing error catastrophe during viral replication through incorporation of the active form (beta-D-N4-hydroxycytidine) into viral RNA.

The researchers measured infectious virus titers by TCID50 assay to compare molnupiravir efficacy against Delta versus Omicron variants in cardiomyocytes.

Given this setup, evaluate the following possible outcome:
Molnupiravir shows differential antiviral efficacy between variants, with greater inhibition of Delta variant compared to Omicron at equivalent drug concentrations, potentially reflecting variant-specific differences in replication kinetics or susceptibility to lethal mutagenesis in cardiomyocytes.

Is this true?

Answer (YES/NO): YES